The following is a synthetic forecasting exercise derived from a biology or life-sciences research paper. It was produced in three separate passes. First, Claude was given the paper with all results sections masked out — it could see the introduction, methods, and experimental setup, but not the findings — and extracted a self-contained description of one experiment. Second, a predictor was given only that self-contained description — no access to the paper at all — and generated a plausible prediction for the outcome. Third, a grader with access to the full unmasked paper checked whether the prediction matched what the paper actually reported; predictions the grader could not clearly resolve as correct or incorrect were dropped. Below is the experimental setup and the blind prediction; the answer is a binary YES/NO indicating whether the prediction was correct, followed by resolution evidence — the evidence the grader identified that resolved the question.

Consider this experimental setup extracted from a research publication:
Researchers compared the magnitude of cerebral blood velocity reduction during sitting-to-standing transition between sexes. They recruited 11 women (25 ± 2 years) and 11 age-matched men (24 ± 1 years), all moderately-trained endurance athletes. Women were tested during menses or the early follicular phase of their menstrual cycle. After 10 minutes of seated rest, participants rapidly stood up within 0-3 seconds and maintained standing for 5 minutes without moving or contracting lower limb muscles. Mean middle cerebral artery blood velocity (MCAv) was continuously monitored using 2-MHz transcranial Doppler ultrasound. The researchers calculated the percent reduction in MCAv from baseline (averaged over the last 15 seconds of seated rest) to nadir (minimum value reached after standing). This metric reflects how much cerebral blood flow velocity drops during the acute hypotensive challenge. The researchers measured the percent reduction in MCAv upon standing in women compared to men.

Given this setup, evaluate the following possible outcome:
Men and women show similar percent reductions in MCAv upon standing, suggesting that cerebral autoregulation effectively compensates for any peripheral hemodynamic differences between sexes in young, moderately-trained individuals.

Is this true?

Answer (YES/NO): NO